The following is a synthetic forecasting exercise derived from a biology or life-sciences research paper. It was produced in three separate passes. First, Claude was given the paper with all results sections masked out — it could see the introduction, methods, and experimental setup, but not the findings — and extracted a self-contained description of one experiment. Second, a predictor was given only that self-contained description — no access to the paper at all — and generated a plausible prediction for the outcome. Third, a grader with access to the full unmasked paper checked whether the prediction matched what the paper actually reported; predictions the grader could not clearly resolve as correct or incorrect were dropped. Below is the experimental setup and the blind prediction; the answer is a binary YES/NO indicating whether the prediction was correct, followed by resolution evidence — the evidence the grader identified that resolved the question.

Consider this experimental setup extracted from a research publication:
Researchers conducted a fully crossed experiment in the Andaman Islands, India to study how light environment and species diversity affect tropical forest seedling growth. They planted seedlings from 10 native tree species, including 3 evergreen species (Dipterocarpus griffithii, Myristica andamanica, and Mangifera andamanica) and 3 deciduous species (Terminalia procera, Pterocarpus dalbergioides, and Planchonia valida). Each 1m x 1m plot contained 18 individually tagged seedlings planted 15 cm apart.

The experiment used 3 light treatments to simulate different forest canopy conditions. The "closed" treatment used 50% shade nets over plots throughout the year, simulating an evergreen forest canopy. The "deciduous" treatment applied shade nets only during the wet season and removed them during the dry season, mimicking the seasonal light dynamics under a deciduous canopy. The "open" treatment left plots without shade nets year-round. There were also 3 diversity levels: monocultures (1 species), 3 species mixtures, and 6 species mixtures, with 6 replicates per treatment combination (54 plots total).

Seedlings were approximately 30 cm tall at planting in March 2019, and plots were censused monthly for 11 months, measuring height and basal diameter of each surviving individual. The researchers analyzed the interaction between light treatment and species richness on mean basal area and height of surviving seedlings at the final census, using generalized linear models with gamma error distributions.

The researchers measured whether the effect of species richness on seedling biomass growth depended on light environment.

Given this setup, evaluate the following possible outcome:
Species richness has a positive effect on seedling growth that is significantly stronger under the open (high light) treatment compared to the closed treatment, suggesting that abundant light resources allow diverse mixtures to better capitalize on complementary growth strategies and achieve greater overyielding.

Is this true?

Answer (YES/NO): NO